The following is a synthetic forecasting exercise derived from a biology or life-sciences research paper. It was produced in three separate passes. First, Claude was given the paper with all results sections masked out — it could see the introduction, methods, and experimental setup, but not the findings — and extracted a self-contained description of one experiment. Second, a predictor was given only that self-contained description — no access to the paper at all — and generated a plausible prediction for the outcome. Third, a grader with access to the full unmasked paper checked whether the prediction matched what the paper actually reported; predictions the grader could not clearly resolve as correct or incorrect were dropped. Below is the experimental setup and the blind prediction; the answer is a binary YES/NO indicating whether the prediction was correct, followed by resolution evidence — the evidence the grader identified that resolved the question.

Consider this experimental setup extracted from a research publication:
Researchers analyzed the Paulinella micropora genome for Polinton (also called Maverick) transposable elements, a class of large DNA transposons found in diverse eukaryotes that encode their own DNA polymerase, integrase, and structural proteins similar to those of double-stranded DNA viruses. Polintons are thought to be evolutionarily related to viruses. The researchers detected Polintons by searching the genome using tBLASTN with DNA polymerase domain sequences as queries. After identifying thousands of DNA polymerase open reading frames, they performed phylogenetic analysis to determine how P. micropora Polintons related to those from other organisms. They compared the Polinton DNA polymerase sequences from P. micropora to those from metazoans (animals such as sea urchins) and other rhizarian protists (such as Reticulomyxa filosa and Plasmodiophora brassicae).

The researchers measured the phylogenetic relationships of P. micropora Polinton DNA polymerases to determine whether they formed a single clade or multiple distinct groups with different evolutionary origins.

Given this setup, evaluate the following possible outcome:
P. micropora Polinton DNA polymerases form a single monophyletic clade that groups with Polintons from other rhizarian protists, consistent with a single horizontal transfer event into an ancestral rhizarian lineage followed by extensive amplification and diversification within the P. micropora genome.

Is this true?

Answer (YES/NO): NO